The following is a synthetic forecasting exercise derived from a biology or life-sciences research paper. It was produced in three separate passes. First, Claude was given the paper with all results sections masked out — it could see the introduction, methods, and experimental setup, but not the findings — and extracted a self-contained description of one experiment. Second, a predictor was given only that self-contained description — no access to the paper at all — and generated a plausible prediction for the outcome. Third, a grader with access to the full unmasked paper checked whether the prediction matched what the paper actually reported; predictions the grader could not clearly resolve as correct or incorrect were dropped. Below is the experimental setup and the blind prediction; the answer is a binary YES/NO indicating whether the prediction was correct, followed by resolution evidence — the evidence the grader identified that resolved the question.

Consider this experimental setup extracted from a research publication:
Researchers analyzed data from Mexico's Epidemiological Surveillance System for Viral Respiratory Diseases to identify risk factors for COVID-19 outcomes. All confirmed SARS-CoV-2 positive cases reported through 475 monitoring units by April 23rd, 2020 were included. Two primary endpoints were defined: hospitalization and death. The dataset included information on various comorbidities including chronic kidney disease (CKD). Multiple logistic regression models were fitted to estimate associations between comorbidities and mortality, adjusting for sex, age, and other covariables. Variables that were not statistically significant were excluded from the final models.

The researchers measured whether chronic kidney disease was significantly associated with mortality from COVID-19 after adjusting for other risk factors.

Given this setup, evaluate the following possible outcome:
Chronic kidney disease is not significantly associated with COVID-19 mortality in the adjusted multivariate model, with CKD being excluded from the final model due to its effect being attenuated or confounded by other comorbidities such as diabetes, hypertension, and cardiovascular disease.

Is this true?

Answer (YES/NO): NO